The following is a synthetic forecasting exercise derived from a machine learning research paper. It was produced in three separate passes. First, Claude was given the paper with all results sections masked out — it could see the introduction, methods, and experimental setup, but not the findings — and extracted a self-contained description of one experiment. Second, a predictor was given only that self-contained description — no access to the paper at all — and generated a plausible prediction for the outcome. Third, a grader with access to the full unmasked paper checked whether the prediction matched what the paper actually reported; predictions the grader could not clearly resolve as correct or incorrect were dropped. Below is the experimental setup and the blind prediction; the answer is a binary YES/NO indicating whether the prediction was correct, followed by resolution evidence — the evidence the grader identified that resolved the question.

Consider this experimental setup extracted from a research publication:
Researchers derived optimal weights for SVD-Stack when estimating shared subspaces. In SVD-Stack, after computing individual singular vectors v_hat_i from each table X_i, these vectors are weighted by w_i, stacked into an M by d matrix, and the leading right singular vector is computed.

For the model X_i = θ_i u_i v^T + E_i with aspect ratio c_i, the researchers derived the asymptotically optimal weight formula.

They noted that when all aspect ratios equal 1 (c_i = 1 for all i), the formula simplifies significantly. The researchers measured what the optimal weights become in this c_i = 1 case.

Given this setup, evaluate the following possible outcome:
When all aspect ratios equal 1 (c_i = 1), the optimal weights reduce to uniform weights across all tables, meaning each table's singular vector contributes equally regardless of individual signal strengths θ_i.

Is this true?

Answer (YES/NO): NO